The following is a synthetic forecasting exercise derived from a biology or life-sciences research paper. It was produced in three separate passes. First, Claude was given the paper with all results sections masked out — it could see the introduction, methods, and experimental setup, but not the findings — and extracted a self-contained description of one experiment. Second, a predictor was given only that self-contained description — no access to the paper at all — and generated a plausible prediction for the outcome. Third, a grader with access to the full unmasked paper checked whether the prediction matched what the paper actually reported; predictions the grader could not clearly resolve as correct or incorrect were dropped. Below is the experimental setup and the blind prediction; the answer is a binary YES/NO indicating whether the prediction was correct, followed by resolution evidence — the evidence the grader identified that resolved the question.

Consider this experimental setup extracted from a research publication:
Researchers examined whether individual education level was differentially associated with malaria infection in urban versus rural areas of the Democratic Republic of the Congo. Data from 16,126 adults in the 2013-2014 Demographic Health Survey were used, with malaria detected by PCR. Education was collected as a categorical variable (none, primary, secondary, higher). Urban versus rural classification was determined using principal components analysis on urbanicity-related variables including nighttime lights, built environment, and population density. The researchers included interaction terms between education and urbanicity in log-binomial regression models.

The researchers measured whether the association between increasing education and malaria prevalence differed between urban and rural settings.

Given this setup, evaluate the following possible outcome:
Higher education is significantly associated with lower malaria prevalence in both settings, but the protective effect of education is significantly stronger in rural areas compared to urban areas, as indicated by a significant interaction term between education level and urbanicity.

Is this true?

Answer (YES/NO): NO